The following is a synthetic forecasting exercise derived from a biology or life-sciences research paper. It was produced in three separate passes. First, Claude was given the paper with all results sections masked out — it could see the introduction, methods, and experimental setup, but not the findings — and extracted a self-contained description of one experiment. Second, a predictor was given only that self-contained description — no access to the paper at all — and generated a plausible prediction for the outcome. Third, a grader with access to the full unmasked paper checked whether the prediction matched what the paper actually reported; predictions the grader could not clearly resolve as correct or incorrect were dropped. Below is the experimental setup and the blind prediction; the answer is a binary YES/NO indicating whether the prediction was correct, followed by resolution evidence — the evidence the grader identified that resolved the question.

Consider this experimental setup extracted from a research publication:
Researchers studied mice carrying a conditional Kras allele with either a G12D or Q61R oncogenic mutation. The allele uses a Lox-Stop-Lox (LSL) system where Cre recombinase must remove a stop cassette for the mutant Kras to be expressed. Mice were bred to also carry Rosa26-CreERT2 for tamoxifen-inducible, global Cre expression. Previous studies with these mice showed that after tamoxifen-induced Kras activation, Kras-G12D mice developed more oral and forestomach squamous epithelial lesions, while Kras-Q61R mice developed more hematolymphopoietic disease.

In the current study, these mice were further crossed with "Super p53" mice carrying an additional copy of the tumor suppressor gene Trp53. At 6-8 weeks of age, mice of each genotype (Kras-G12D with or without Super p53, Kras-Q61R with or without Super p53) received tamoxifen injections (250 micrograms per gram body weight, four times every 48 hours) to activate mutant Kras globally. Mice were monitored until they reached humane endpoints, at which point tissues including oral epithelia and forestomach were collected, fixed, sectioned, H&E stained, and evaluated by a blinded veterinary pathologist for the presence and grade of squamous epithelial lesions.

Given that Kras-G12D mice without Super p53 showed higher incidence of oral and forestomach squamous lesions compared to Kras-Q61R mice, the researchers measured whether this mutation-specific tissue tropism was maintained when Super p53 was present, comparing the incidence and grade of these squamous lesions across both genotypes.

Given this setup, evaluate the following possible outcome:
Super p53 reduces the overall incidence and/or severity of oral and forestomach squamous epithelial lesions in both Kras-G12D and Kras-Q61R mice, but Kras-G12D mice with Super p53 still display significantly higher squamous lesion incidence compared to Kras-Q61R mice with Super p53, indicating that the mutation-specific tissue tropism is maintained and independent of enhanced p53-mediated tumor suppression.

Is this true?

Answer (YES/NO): YES